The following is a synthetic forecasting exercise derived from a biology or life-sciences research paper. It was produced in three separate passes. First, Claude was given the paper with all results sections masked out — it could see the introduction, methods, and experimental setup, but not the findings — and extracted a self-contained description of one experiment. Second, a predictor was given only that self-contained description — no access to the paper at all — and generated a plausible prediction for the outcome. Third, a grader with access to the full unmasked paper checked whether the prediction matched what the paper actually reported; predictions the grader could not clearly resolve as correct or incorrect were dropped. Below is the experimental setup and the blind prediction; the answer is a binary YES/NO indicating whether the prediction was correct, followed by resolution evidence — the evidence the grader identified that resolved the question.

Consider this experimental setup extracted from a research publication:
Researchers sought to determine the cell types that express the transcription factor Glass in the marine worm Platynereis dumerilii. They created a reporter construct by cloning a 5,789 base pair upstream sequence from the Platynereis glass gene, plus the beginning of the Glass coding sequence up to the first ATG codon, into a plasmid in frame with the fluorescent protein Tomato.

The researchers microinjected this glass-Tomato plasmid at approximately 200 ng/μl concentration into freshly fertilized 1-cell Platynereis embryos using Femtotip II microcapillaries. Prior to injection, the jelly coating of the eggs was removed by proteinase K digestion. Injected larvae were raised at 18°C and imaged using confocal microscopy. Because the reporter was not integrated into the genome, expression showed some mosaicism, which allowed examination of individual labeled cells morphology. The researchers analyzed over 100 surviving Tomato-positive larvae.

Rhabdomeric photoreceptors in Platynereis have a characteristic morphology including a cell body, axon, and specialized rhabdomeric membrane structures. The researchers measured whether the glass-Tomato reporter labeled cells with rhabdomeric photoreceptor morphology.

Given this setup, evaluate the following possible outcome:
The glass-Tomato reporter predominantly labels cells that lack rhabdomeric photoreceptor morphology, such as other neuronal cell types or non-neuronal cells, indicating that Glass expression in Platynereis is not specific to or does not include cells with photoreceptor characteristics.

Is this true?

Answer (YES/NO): YES